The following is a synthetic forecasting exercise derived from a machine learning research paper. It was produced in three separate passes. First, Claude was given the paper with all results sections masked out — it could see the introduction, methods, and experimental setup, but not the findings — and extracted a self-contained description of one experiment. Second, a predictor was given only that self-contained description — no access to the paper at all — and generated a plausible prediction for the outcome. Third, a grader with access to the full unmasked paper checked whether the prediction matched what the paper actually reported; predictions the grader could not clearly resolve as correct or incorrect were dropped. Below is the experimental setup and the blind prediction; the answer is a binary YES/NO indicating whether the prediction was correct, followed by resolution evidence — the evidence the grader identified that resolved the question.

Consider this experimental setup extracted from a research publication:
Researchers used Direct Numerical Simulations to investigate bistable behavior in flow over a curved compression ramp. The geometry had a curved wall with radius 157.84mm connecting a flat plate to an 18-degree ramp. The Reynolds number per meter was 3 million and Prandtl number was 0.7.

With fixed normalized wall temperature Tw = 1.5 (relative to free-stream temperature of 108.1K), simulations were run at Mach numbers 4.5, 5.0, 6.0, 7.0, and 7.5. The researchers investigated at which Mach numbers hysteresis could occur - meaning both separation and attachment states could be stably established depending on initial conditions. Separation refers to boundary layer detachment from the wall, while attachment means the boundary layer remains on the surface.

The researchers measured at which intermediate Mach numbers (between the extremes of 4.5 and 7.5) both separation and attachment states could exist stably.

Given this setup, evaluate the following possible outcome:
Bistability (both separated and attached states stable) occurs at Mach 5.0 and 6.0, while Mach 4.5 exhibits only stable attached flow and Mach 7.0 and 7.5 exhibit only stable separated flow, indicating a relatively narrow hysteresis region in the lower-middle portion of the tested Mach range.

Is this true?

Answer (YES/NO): NO